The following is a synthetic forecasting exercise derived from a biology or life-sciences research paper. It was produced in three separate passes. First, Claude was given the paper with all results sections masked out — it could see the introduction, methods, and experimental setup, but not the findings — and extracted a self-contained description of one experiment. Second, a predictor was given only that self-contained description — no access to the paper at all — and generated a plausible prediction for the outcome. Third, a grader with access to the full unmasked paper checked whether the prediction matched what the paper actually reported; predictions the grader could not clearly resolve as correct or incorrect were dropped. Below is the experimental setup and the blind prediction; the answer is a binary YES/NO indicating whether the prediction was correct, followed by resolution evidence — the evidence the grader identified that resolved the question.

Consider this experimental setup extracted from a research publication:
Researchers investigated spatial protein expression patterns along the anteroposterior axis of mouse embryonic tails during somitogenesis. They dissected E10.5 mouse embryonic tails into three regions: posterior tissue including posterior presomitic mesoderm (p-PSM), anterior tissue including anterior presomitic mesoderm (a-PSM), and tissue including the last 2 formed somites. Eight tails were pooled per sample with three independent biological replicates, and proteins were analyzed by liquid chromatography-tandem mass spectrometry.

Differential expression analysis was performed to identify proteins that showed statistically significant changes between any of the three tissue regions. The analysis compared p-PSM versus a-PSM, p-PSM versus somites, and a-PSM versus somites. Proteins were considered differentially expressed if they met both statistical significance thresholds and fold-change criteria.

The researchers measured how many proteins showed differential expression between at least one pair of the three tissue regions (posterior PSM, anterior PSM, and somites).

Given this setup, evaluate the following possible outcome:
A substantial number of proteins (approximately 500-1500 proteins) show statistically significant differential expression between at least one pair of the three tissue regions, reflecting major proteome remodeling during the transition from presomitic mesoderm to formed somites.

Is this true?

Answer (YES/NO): NO